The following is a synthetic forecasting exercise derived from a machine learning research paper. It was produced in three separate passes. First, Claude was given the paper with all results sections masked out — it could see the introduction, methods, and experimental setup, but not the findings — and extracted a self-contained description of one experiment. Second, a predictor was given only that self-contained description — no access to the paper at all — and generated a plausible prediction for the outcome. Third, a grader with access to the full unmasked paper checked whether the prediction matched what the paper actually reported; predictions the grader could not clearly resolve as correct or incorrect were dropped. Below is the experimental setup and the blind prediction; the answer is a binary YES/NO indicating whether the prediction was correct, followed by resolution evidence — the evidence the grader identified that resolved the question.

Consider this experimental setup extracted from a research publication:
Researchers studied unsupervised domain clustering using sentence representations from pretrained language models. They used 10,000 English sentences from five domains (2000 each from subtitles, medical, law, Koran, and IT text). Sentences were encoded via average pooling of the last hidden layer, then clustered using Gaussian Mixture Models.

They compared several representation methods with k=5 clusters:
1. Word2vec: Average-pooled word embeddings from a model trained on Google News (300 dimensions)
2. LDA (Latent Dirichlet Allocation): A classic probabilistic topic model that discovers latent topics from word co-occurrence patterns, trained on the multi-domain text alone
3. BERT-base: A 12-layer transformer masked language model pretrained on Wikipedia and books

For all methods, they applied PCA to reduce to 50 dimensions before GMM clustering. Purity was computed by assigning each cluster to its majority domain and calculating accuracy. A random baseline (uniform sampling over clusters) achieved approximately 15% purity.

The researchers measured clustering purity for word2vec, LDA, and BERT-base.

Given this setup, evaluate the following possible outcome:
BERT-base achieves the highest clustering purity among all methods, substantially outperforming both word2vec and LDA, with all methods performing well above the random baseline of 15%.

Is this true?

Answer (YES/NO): NO